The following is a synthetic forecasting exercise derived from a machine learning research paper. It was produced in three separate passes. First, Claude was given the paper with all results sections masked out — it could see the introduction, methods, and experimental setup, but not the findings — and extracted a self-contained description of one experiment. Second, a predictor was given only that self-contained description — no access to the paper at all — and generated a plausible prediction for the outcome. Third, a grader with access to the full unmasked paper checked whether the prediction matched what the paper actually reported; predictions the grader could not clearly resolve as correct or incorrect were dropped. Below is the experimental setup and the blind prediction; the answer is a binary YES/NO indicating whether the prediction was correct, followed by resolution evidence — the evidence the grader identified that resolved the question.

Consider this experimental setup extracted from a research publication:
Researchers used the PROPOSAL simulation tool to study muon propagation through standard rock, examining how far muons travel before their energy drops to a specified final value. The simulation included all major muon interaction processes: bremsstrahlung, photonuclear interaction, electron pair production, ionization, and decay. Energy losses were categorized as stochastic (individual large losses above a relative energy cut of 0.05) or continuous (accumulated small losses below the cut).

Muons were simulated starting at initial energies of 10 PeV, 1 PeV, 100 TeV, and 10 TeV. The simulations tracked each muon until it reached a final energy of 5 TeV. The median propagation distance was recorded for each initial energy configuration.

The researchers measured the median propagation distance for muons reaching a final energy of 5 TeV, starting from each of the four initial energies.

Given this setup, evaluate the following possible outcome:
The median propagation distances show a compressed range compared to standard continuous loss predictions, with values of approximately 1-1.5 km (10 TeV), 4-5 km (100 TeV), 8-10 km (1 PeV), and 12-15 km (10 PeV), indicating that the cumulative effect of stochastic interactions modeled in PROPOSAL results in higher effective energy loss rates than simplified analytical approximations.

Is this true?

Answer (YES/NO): NO